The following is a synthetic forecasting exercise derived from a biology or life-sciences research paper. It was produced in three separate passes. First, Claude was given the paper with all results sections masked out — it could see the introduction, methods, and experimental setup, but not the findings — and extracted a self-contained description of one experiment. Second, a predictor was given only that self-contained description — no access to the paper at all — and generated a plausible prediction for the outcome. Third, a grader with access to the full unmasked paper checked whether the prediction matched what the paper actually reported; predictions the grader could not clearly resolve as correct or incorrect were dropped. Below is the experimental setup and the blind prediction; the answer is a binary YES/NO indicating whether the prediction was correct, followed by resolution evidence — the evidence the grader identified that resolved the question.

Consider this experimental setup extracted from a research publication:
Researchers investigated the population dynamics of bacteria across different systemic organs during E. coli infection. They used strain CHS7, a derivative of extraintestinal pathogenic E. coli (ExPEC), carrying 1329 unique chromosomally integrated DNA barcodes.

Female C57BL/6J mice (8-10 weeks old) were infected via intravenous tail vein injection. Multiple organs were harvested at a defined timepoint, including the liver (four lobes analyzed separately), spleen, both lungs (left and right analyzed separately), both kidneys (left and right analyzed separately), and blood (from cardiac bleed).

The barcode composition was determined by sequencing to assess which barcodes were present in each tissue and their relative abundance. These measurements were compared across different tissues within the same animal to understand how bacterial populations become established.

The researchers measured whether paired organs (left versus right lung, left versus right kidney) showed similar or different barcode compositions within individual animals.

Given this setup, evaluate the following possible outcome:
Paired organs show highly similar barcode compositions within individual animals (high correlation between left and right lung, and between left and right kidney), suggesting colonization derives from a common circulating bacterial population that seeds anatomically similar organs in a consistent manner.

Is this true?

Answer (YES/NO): NO